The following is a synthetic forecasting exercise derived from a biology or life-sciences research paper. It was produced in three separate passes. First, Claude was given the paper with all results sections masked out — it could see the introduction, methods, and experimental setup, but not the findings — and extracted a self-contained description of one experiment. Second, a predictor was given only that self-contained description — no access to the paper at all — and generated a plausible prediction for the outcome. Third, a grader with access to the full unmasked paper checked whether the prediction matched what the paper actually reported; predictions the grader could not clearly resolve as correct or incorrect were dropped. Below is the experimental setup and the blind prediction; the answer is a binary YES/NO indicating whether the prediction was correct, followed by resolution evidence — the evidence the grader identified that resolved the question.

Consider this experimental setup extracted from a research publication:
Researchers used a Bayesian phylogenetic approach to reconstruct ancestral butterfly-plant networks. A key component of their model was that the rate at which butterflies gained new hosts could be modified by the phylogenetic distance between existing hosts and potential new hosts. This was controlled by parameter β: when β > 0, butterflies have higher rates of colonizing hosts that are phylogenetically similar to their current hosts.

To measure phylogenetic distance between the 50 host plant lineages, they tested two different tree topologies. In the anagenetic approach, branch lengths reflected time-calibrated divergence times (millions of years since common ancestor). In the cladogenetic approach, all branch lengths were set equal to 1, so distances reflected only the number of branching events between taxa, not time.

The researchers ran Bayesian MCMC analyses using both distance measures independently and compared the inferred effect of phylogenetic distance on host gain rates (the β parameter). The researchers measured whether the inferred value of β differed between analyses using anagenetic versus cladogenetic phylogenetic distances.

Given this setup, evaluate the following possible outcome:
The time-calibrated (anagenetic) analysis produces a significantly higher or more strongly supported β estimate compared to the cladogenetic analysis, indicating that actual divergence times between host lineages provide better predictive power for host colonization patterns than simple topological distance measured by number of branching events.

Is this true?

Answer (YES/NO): NO